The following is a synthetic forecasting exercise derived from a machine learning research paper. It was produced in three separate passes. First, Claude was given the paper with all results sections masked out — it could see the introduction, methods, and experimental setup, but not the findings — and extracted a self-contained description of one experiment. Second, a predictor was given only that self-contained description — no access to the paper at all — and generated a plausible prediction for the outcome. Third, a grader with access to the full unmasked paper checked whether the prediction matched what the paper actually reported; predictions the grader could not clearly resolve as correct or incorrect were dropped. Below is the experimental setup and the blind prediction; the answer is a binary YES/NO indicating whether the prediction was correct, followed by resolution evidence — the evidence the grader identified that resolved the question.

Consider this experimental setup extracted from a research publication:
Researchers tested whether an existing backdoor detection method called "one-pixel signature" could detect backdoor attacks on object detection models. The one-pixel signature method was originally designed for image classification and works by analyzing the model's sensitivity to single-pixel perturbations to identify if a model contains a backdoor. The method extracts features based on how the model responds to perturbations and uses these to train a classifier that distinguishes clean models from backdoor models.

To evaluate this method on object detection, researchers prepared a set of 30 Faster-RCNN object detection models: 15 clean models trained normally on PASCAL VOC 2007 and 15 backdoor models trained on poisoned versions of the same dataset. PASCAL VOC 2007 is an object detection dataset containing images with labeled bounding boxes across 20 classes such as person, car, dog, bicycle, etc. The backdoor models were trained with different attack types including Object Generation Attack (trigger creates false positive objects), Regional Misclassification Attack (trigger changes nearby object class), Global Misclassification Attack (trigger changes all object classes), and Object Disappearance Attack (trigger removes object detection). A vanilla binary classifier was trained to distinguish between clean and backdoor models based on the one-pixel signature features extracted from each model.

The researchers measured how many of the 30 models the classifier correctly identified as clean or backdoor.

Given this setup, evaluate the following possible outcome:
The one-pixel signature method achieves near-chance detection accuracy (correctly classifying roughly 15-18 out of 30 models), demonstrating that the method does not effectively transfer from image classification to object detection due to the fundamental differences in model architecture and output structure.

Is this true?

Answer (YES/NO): YES